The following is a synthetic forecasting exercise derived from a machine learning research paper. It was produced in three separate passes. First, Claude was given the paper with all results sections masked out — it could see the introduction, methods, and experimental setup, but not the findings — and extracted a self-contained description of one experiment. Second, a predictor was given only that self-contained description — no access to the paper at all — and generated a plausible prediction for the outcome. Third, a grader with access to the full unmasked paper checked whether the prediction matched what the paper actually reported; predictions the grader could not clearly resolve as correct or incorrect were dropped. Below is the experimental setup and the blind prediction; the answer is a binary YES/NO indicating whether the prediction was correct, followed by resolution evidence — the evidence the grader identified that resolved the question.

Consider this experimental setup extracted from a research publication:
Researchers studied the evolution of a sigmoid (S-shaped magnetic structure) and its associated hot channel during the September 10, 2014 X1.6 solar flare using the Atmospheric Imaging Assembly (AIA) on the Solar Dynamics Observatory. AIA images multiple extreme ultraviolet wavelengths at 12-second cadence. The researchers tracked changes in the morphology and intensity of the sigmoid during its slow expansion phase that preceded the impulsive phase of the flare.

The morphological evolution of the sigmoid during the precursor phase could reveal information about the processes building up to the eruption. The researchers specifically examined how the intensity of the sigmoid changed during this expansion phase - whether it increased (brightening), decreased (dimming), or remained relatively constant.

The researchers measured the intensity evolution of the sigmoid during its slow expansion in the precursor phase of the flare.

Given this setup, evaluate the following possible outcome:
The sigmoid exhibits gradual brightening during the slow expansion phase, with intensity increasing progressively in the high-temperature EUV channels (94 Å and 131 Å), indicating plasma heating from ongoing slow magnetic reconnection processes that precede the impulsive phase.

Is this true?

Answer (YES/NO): YES